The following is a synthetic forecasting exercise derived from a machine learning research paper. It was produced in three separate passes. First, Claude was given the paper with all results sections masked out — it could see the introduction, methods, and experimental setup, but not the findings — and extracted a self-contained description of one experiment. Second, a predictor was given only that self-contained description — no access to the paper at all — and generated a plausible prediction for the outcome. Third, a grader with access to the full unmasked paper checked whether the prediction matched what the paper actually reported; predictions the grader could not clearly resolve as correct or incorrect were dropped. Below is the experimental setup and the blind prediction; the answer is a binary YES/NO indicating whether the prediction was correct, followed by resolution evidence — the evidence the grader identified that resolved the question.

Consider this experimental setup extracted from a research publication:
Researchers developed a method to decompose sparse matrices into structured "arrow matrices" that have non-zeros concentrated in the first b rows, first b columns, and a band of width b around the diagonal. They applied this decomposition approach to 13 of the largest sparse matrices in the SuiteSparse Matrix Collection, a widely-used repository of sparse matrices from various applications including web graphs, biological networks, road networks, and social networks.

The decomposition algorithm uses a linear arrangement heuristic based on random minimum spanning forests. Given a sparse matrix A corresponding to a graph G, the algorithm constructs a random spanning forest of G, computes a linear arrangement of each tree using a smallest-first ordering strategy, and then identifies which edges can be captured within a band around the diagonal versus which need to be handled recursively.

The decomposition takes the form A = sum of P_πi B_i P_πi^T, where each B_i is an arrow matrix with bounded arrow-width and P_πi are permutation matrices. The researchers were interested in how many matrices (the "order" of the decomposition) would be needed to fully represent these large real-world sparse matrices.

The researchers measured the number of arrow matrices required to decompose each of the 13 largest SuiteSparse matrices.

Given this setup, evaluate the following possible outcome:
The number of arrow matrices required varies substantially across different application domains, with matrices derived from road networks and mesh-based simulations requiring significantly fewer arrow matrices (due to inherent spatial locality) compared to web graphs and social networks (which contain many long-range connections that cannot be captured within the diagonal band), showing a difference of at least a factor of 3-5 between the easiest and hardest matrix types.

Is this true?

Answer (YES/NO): NO